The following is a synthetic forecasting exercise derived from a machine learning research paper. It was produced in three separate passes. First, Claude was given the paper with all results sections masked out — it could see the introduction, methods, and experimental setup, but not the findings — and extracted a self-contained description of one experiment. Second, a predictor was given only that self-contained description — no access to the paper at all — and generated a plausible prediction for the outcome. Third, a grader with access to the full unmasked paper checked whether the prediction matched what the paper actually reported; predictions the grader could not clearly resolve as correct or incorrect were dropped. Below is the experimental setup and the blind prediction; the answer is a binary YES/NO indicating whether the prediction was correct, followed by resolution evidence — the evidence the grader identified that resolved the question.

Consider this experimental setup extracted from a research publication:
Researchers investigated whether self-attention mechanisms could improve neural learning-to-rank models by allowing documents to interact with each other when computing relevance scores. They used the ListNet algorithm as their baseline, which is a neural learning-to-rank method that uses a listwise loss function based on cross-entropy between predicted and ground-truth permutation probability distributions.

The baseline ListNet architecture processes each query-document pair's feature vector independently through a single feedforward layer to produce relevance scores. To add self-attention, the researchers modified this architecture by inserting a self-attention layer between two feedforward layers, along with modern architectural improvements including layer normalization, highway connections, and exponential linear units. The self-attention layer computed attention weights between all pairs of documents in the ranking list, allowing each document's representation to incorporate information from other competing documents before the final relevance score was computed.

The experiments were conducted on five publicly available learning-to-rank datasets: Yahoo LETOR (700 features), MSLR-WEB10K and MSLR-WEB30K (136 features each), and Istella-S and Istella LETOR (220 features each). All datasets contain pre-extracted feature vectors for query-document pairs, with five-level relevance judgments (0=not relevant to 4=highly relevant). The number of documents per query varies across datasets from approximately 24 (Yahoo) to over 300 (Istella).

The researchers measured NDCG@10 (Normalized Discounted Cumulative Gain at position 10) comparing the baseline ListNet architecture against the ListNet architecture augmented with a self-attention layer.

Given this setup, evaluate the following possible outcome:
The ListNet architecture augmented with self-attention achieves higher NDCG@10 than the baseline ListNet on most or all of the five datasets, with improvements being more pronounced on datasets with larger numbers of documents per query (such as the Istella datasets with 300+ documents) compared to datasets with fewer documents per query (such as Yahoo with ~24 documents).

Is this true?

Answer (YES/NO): NO